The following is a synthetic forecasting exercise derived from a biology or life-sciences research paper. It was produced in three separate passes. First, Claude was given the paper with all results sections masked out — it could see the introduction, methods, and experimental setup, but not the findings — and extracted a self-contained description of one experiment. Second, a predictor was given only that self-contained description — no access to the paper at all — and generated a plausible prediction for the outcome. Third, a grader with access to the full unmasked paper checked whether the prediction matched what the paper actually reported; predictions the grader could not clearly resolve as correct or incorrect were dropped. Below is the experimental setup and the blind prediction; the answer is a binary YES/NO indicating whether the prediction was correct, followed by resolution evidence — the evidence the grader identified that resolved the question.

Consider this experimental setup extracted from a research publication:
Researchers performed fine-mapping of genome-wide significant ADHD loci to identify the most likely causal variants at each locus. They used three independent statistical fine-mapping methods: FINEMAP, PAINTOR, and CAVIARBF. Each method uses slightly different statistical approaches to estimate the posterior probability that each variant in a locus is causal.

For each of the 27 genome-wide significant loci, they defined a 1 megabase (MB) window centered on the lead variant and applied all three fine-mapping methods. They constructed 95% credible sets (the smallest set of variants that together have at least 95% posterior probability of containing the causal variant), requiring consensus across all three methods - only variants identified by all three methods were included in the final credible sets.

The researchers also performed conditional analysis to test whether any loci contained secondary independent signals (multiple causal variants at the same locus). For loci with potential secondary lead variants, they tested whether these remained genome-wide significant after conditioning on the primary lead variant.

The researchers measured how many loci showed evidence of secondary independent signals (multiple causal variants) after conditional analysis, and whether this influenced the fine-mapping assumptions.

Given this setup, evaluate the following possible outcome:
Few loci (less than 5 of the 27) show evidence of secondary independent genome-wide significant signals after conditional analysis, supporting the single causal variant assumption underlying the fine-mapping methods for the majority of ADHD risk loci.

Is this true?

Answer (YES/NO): YES